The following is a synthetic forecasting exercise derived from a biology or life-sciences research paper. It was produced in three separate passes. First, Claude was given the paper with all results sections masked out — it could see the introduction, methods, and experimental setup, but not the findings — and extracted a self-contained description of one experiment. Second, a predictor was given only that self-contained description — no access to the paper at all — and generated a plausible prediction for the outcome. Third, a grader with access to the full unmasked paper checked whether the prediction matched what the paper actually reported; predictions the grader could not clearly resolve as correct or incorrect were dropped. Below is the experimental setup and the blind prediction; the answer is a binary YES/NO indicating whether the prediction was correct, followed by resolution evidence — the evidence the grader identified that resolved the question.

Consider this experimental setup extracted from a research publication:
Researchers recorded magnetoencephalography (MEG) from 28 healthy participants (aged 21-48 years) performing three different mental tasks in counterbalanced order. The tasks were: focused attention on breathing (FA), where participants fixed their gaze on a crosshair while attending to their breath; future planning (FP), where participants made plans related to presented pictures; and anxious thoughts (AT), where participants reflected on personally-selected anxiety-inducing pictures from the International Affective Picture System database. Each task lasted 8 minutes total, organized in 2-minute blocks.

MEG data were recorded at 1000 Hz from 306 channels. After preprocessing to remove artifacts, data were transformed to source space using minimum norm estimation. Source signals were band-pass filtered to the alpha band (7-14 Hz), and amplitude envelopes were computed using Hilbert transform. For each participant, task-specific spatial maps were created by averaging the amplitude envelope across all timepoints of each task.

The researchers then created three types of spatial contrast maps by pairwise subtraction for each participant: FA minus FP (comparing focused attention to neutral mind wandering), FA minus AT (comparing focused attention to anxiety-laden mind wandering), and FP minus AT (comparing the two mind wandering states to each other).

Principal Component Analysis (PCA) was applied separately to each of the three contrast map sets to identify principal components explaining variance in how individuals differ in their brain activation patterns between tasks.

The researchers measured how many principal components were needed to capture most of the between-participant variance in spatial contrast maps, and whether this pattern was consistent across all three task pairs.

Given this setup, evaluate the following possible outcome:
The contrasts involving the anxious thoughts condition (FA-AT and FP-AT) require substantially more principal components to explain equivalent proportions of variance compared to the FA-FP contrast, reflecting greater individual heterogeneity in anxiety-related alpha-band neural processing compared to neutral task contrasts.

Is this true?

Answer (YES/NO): NO